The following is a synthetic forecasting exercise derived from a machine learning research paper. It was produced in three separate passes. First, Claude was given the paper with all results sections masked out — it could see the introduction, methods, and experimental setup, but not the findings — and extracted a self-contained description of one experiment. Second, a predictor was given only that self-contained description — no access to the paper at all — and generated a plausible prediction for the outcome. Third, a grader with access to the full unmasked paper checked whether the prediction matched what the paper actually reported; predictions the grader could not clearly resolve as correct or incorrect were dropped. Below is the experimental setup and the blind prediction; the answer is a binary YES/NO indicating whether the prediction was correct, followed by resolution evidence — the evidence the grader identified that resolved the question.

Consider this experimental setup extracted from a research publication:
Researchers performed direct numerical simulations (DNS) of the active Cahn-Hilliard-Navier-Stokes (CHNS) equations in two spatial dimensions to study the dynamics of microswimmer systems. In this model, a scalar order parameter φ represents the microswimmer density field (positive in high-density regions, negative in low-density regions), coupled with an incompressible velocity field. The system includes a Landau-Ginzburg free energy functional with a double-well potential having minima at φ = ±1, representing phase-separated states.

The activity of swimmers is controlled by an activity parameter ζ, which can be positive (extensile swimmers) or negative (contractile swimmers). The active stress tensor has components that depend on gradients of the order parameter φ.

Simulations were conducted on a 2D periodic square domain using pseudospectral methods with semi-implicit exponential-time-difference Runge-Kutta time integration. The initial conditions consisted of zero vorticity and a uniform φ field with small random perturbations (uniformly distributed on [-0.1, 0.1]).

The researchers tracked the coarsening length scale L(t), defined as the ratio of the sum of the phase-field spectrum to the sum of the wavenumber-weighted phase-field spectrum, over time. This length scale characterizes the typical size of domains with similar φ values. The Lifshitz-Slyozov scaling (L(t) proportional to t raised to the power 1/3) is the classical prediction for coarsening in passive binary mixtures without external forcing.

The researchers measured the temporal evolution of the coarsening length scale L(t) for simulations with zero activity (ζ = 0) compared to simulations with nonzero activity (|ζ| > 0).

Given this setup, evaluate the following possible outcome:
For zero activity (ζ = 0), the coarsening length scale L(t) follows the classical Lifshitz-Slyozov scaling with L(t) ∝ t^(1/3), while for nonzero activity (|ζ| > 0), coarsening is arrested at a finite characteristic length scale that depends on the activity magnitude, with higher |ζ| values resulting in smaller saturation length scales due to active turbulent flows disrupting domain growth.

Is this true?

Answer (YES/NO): YES